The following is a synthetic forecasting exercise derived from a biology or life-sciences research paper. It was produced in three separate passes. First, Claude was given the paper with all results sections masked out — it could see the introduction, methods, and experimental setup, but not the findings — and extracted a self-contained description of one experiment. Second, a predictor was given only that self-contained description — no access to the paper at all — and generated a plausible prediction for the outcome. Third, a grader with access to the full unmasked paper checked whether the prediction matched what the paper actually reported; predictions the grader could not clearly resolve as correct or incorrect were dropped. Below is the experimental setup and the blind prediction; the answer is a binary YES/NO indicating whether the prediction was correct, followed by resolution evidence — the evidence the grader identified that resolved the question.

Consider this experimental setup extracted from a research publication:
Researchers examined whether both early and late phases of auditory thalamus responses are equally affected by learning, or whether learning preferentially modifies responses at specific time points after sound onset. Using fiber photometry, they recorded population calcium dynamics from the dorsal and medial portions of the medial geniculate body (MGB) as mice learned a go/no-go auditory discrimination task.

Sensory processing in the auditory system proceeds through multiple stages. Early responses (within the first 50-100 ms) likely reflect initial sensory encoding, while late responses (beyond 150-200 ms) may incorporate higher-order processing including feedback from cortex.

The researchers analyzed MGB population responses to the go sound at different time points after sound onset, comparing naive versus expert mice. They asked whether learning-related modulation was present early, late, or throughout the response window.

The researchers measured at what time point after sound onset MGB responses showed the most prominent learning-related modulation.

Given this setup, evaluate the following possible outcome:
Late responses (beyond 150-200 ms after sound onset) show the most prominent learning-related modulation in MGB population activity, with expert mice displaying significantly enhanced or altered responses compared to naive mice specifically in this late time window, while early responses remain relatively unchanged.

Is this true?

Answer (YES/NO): YES